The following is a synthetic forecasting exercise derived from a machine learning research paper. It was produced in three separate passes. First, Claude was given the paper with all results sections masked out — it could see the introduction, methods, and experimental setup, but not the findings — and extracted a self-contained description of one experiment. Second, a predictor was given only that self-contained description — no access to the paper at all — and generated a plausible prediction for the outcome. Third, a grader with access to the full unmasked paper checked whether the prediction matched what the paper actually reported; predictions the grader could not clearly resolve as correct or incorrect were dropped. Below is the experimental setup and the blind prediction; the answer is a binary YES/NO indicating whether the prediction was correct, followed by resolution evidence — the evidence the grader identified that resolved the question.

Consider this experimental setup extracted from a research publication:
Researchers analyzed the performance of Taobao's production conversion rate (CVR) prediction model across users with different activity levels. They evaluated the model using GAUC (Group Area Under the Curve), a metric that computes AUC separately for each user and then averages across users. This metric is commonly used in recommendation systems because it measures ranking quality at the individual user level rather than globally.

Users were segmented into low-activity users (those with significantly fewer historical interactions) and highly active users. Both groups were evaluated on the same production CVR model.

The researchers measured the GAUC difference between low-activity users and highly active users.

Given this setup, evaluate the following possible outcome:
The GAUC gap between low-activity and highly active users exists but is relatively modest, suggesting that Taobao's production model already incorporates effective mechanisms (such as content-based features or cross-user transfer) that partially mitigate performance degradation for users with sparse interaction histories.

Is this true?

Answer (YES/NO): NO